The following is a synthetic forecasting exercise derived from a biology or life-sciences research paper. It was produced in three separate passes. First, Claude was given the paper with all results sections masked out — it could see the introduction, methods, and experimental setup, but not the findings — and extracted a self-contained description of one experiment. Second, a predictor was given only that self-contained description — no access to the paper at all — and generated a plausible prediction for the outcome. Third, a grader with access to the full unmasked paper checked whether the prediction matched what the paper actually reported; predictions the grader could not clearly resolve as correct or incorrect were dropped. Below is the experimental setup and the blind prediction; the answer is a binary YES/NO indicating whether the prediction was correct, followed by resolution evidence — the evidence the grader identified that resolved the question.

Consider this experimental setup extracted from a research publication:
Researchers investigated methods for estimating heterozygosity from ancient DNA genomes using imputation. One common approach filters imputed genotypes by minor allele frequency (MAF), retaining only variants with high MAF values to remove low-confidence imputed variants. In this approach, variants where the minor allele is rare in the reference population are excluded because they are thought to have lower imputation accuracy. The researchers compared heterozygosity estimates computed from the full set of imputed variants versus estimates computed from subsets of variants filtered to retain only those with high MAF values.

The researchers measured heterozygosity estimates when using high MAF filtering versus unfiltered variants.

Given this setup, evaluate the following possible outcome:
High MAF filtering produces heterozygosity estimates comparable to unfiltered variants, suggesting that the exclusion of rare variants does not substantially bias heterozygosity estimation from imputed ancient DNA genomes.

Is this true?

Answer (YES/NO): NO